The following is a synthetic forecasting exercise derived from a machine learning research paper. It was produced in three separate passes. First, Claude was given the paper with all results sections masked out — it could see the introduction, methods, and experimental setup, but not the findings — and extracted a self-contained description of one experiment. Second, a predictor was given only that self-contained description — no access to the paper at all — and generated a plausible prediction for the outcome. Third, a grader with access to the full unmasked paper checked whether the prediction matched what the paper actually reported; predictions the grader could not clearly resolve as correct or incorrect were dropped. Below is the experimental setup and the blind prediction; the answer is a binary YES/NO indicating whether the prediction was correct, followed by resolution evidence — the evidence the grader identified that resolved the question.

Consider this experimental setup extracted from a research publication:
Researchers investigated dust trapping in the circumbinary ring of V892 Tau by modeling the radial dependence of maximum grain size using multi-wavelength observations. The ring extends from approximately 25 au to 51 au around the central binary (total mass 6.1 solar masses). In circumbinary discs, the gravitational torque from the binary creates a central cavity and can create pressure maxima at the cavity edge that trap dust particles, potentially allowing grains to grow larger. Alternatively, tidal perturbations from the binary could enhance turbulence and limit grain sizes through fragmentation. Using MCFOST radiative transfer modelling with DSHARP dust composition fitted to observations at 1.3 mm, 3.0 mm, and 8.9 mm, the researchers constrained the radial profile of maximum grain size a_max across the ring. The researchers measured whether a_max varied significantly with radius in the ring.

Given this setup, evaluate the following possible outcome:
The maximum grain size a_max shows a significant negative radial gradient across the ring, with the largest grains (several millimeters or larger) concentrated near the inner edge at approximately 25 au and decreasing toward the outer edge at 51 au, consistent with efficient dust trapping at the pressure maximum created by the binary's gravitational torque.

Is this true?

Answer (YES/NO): NO